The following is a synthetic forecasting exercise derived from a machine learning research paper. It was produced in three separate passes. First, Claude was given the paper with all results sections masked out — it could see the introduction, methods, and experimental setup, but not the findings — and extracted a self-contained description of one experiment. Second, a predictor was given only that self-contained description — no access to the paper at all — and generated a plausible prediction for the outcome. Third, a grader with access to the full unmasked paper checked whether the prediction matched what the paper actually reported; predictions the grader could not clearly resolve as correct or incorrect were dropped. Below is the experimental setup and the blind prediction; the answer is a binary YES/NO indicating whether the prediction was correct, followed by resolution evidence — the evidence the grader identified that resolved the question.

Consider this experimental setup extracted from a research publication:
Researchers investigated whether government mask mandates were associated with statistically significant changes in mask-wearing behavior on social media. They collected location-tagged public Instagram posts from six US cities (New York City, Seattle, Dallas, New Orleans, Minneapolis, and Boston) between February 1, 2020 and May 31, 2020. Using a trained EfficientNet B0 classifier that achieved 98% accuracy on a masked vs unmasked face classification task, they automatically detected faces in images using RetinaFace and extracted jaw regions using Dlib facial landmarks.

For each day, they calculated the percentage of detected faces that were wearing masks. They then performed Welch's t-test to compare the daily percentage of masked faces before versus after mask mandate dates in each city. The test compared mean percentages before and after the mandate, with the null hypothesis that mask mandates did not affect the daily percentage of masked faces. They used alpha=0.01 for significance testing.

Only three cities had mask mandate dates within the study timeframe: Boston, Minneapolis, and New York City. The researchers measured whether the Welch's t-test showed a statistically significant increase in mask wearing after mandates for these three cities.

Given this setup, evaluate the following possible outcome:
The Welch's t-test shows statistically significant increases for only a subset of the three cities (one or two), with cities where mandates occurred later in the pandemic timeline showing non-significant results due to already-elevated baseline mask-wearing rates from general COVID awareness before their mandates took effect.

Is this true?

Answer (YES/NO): NO